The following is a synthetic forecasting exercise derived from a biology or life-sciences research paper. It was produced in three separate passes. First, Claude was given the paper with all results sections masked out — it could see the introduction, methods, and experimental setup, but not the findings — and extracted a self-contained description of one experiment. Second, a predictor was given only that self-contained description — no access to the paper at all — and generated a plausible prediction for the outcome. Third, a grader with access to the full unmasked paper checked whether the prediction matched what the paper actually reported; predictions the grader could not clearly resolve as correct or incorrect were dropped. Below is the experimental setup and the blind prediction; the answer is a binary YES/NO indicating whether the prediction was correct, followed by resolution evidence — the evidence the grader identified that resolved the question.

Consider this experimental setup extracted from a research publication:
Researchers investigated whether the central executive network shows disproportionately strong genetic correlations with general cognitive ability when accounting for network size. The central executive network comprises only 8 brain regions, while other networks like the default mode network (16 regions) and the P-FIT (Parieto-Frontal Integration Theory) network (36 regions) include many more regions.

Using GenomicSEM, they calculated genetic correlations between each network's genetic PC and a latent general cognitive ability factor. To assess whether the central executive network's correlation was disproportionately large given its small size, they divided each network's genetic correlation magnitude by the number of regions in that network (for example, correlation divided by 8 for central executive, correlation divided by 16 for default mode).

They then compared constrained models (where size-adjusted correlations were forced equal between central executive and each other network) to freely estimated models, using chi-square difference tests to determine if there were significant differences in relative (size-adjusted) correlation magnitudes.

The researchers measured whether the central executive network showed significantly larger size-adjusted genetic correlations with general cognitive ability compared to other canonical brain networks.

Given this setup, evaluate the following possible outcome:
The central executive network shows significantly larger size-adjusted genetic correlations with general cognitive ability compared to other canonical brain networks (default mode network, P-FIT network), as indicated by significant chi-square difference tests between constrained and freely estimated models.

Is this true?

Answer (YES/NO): NO